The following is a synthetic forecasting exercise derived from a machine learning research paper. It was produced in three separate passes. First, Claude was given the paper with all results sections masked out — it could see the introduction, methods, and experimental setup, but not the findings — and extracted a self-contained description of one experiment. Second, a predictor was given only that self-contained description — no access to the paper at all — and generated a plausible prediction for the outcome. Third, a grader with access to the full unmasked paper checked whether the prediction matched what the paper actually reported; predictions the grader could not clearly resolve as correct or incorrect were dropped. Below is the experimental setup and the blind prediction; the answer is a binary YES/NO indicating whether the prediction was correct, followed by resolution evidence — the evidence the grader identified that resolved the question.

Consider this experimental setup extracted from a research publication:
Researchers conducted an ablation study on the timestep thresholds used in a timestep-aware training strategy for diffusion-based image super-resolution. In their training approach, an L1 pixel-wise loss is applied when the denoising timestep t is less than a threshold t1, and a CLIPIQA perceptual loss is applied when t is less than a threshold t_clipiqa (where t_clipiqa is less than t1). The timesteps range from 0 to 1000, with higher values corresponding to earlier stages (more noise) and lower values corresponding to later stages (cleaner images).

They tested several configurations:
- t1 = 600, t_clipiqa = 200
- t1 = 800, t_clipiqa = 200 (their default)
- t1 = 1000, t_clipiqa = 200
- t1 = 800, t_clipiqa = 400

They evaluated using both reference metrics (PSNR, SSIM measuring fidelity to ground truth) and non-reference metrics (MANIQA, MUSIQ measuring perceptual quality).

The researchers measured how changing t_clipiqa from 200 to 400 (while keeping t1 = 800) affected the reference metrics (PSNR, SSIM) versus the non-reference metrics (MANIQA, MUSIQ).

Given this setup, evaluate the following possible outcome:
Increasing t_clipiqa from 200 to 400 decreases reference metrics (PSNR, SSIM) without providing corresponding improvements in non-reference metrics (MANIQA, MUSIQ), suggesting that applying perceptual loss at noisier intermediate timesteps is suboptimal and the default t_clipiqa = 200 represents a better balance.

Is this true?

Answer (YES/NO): NO